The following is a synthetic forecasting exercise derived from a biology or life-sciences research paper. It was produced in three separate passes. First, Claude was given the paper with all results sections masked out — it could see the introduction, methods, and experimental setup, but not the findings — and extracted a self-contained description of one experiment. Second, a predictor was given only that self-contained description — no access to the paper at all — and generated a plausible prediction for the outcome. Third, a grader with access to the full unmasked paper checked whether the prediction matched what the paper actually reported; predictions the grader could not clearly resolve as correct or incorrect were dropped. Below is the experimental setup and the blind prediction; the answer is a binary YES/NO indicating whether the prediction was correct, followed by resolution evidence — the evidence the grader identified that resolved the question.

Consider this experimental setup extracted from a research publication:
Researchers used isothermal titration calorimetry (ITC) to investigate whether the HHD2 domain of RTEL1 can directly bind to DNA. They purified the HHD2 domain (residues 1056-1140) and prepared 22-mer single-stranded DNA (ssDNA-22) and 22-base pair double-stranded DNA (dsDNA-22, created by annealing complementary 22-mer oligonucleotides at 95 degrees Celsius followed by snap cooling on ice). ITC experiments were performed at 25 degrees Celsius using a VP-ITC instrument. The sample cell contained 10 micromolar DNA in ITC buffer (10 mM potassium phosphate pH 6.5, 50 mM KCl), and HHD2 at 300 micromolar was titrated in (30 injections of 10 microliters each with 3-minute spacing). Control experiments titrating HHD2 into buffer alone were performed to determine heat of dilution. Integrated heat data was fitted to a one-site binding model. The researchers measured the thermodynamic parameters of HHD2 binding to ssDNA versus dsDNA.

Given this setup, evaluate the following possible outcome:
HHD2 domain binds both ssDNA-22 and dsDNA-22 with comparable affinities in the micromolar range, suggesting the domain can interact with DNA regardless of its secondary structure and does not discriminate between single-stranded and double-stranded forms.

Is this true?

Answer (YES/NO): YES